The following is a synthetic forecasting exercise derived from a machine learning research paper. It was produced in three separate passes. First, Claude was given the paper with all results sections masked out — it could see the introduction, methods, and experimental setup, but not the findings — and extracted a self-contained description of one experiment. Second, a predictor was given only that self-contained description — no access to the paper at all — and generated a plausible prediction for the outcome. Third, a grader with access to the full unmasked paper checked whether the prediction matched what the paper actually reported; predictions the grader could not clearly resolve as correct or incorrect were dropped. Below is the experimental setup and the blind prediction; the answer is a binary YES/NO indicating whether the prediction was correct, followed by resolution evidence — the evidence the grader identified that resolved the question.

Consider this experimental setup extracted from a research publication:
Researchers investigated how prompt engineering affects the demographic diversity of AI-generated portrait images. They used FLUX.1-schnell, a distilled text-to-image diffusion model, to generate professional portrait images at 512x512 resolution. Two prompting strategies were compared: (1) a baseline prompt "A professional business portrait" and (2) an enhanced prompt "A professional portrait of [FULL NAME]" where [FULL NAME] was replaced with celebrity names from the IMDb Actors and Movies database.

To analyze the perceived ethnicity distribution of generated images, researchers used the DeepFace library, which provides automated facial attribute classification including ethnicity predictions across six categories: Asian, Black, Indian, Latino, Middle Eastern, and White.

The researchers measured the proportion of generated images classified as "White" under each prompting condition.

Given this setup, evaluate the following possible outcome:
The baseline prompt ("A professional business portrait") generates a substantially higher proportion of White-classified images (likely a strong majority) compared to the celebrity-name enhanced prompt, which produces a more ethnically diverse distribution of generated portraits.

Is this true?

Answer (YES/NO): NO